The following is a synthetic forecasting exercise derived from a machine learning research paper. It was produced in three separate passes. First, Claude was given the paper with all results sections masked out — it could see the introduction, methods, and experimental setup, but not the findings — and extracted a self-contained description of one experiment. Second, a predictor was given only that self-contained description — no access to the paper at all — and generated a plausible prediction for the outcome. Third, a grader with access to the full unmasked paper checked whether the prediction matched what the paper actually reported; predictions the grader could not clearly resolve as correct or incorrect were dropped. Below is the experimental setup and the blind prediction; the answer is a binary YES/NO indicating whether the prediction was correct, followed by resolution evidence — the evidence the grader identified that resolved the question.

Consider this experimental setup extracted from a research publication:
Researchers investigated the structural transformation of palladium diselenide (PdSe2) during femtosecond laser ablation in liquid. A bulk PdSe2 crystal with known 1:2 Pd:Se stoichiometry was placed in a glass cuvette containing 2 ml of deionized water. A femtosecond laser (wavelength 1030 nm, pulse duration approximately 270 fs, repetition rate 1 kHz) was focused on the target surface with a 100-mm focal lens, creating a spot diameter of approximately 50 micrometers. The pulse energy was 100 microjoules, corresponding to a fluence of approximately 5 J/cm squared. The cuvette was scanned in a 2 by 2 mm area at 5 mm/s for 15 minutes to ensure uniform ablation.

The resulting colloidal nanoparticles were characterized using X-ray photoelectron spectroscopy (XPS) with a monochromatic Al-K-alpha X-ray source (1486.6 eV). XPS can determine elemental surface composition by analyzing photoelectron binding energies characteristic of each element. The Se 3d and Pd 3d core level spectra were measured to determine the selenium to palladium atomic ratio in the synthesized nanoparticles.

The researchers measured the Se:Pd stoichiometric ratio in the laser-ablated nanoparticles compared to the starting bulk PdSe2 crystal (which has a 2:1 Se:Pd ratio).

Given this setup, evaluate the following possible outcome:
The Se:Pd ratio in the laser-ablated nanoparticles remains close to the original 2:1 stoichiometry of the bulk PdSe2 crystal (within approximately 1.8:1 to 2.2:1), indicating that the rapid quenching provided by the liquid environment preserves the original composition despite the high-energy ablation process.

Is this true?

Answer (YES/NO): NO